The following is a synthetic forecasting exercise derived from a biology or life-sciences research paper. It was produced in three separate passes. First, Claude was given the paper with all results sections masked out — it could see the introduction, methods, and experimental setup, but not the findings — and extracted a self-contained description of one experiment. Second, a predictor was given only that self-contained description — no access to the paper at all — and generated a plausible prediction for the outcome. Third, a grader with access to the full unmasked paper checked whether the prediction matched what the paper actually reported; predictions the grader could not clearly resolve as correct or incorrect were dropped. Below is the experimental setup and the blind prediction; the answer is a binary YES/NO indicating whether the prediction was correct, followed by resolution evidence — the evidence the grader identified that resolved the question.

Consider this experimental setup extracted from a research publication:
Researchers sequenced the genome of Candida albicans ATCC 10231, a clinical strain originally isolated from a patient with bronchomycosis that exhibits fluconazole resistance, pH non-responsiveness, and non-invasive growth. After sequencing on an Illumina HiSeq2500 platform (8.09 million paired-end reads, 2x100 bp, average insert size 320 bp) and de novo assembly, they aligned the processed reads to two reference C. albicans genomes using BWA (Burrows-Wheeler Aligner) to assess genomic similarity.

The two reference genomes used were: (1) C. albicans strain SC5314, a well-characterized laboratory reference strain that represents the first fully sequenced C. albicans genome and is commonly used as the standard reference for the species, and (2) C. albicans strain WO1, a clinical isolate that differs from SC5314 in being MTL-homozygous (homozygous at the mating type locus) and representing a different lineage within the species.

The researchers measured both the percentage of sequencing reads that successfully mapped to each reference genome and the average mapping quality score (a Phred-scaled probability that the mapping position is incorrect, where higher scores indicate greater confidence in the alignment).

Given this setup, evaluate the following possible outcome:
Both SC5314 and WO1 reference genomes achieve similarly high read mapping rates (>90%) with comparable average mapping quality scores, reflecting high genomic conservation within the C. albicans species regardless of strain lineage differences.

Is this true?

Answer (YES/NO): NO